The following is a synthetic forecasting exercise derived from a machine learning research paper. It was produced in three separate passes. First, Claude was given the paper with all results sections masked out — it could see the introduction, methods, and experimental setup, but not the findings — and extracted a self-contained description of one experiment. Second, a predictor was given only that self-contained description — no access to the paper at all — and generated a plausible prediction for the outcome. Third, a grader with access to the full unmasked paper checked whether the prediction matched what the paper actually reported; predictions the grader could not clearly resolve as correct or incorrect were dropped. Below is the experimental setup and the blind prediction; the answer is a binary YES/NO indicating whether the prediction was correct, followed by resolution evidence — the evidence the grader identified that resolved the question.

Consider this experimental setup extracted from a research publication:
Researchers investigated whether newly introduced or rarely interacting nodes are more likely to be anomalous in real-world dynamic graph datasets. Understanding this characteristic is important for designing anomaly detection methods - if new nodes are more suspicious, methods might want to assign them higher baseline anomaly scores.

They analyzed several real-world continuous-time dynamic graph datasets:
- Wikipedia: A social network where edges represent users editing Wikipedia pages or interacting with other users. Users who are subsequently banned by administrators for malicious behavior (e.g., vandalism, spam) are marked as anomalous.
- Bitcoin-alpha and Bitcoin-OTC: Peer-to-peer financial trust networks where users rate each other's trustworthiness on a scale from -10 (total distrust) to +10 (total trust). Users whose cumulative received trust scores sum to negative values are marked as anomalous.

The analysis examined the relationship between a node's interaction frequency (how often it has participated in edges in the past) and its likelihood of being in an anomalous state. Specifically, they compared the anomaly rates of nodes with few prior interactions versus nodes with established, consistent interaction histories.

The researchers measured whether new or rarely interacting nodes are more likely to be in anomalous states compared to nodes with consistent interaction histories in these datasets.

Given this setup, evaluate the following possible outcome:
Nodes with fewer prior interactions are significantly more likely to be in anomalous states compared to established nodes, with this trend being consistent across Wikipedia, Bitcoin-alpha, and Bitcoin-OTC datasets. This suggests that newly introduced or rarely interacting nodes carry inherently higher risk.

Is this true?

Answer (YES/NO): YES